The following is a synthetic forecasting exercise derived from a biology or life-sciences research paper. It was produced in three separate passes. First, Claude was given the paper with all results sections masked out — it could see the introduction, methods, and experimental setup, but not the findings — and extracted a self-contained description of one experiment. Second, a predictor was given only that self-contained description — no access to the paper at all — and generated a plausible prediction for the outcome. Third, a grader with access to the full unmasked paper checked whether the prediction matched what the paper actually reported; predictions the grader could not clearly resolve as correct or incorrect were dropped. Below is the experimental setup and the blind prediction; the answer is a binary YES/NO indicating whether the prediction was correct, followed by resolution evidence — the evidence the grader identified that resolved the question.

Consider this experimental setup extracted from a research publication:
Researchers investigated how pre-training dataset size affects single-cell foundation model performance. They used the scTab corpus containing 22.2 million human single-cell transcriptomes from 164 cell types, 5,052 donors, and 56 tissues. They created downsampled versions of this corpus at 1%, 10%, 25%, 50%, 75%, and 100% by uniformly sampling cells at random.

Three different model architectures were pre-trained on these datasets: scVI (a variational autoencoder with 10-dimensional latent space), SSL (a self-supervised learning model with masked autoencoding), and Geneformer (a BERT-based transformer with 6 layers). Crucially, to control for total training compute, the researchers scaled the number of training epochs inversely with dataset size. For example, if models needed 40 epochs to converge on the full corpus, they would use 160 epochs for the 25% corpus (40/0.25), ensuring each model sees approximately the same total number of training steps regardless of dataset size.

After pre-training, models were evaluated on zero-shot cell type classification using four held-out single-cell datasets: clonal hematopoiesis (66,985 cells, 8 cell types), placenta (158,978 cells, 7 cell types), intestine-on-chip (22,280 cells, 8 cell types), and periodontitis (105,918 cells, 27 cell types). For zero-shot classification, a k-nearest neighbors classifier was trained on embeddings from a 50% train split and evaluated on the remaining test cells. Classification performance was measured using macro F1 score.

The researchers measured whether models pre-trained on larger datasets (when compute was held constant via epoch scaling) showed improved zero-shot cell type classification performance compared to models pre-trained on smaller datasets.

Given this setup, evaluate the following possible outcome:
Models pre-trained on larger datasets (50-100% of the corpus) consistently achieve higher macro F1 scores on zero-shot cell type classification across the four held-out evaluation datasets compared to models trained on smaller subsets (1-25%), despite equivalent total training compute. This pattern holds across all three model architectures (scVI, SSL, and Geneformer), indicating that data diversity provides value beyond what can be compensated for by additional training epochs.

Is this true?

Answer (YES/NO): NO